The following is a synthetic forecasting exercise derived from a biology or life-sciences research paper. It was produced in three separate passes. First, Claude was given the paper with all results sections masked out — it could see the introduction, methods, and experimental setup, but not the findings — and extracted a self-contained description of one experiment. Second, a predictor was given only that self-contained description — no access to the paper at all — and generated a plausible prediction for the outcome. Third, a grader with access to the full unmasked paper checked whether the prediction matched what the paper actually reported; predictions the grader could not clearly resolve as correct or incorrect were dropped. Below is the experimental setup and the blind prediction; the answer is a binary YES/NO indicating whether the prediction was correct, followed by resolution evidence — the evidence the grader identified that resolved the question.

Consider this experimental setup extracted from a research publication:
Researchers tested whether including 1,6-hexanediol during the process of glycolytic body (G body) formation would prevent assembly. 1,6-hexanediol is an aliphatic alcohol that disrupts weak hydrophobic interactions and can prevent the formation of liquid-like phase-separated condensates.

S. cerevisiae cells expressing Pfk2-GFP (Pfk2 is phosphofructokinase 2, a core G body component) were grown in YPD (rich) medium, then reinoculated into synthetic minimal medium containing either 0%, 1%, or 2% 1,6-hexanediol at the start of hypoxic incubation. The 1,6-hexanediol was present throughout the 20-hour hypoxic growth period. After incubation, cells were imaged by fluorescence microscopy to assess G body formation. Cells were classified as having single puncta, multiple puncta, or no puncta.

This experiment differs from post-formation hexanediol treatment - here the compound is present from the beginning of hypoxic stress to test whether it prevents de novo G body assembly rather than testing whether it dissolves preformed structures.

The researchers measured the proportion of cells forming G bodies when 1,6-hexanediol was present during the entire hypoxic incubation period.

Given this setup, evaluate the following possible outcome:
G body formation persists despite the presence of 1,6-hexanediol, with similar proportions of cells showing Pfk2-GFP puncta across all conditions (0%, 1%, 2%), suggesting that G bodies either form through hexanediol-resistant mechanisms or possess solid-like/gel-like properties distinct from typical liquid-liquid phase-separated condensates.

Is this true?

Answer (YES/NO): YES